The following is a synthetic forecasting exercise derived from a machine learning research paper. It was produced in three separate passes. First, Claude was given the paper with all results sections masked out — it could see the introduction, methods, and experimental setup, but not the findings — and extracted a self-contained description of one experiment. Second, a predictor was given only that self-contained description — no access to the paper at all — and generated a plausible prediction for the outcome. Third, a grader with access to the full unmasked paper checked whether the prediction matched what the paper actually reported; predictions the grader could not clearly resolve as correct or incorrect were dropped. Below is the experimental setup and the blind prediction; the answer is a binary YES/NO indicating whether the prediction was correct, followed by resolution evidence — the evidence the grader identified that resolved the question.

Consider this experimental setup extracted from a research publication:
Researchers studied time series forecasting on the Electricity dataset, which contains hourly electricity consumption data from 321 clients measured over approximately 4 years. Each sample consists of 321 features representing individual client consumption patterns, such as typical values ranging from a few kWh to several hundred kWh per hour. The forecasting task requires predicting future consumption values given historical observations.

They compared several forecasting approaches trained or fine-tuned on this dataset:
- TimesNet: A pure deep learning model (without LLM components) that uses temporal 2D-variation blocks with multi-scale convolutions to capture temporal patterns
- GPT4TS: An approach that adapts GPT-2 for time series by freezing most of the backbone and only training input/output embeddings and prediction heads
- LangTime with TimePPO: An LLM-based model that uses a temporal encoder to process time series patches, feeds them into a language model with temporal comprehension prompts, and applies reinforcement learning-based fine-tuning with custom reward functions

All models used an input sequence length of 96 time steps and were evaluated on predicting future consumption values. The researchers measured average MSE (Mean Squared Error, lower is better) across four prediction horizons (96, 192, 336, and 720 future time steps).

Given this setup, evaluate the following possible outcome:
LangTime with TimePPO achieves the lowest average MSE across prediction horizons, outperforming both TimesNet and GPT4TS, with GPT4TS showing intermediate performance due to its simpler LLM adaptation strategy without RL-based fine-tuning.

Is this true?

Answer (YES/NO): NO